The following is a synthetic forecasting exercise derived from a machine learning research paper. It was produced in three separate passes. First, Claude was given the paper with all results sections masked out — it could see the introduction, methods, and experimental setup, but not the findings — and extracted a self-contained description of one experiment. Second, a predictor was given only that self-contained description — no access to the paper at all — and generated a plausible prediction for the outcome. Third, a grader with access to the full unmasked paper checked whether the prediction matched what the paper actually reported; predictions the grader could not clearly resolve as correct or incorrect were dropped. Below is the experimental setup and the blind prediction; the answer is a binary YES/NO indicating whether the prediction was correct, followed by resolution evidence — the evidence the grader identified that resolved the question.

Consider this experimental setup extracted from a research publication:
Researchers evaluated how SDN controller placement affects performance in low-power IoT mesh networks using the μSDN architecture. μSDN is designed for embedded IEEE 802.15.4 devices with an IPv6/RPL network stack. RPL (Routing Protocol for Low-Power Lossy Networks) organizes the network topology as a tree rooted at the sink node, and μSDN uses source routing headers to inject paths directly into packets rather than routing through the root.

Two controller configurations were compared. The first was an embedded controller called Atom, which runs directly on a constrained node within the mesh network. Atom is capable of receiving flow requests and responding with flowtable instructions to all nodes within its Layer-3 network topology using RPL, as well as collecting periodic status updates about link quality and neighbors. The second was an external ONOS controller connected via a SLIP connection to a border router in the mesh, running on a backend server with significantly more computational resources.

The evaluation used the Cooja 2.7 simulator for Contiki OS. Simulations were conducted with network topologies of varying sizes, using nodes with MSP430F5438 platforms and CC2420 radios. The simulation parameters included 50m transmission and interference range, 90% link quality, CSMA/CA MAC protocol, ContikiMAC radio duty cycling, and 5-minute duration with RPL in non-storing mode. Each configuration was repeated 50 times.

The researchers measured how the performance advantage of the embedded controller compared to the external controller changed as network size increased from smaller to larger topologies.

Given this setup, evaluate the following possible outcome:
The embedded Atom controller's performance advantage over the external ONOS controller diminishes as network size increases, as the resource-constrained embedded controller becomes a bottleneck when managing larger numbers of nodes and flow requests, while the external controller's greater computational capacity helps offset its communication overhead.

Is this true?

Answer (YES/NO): YES